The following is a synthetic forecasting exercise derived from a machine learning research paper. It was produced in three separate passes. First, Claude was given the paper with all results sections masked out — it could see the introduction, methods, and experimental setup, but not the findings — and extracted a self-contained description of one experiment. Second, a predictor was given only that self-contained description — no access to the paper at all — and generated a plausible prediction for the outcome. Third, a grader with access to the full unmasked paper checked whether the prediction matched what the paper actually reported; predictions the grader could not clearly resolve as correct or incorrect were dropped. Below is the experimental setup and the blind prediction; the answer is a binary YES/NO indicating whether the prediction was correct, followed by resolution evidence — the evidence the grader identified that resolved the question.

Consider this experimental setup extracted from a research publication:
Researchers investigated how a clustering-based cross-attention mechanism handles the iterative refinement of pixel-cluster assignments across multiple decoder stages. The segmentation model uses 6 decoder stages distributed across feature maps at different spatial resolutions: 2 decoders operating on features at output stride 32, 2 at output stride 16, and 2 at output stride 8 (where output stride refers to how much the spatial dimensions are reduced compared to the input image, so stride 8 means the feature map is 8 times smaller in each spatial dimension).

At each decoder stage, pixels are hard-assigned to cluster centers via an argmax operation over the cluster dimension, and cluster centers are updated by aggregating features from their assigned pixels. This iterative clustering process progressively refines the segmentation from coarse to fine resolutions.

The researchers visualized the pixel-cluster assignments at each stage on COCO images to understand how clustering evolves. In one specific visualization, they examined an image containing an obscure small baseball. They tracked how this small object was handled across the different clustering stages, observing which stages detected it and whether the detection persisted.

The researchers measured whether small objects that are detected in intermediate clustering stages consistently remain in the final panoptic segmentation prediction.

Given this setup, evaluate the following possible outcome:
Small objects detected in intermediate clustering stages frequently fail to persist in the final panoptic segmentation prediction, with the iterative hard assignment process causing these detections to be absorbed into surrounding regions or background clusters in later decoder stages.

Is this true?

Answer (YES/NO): NO